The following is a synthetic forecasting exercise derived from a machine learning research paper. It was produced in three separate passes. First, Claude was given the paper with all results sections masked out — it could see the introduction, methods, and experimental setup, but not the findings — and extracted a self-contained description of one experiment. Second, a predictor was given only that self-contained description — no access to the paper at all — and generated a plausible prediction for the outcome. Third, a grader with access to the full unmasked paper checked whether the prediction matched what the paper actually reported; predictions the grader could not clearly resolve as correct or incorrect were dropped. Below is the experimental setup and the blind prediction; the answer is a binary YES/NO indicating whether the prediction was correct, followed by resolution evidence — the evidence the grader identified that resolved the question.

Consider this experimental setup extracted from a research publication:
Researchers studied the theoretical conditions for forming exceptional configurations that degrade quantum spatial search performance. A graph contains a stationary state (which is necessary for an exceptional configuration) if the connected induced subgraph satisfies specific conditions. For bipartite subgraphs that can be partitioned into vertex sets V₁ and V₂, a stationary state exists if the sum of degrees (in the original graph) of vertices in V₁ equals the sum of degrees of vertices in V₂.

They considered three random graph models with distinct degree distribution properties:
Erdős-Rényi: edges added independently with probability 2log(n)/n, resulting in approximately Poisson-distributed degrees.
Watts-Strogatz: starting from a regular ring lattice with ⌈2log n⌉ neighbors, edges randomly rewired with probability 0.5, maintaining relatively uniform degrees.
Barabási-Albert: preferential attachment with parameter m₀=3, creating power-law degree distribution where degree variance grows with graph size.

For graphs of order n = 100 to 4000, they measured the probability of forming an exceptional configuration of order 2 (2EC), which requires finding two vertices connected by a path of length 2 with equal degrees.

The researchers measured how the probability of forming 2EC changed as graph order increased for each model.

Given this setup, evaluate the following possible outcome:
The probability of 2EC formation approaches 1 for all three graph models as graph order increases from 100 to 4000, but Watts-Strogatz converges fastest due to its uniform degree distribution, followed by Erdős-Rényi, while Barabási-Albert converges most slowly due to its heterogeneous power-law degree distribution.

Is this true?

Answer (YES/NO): NO